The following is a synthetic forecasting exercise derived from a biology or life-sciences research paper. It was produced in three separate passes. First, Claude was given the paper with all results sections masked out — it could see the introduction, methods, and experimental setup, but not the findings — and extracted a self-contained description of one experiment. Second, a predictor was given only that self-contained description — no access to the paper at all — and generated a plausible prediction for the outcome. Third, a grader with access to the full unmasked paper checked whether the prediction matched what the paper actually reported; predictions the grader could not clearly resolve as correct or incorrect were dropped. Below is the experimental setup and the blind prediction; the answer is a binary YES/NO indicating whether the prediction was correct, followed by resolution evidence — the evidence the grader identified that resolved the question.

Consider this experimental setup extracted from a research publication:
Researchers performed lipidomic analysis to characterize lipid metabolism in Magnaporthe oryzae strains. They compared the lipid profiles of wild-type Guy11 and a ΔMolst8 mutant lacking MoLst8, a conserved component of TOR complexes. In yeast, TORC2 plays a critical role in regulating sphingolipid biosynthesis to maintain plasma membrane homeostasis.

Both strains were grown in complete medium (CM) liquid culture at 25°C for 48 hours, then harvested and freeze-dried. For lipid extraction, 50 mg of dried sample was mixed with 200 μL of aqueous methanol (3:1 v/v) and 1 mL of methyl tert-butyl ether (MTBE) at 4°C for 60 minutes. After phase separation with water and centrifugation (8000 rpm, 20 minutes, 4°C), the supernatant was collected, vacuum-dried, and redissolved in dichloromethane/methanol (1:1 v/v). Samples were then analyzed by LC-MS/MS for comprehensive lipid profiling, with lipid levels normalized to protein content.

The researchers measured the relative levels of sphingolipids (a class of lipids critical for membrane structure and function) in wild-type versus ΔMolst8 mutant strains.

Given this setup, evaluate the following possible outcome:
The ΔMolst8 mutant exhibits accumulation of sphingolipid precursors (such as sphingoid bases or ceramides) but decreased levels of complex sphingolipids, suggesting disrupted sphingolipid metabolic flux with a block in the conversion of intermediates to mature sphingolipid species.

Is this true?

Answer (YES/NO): NO